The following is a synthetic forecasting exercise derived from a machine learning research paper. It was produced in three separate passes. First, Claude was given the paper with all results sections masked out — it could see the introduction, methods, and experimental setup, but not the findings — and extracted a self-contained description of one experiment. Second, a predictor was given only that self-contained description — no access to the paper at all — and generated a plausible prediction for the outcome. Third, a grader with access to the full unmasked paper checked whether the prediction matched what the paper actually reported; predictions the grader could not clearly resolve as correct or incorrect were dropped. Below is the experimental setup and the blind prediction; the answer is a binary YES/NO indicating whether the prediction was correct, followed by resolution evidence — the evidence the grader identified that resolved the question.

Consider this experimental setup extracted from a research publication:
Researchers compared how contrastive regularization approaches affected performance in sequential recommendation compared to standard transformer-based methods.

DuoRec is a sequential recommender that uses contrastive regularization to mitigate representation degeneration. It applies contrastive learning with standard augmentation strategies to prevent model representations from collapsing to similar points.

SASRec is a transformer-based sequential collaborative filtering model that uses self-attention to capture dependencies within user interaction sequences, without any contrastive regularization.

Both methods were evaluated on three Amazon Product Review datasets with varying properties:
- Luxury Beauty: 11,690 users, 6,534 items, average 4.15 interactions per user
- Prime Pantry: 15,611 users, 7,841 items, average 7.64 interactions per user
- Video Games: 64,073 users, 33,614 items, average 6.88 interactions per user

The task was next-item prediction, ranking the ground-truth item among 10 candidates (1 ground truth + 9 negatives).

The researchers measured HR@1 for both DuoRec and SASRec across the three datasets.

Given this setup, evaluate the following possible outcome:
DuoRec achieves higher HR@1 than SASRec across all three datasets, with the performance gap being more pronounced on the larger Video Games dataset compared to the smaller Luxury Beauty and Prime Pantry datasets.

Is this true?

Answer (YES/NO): NO